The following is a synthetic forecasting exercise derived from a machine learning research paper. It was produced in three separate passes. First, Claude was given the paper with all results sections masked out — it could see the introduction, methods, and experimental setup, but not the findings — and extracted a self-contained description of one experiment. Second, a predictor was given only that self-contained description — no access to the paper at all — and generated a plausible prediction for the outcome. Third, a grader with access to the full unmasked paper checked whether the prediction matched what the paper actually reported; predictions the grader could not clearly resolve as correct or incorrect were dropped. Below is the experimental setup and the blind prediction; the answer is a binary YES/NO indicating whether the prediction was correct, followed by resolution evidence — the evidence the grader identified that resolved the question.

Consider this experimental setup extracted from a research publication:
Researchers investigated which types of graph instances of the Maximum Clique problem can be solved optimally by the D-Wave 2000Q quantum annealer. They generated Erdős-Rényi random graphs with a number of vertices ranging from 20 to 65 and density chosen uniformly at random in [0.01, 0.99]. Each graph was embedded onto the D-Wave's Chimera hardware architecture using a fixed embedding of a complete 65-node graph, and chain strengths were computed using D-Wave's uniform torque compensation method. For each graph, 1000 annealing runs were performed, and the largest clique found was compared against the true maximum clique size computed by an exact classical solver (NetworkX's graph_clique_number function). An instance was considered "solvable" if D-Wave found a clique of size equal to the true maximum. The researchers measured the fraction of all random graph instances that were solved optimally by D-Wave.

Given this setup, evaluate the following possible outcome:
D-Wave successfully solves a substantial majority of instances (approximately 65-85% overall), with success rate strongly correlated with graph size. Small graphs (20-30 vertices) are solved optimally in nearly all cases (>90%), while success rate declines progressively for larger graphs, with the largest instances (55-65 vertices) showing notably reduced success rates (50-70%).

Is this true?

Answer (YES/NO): NO